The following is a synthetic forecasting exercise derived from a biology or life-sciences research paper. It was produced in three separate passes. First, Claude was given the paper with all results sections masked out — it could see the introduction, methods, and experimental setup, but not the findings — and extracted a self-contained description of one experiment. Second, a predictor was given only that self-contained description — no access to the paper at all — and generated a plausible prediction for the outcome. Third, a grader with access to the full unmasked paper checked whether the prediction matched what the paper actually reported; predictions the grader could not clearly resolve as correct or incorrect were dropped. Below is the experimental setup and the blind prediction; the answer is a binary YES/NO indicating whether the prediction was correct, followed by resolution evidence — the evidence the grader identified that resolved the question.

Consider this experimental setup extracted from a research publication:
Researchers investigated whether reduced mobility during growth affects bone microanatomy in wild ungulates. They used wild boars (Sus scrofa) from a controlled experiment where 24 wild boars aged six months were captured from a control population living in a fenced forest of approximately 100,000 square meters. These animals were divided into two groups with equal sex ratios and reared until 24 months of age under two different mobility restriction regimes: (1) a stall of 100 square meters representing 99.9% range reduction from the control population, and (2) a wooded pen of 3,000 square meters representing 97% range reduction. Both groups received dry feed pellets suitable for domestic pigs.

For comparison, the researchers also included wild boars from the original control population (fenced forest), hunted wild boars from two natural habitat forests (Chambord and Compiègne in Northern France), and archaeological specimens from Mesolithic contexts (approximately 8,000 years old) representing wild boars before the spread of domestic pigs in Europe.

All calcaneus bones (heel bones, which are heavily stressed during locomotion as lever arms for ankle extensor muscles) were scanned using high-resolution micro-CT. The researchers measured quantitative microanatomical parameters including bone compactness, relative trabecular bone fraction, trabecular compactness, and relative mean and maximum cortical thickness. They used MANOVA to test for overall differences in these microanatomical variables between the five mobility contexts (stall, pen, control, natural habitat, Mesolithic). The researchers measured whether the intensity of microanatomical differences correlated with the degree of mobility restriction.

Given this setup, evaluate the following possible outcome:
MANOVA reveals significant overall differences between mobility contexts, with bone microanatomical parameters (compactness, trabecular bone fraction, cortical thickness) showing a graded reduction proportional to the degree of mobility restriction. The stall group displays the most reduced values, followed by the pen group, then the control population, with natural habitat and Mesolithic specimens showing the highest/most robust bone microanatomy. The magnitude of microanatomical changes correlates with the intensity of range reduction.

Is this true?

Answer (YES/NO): NO